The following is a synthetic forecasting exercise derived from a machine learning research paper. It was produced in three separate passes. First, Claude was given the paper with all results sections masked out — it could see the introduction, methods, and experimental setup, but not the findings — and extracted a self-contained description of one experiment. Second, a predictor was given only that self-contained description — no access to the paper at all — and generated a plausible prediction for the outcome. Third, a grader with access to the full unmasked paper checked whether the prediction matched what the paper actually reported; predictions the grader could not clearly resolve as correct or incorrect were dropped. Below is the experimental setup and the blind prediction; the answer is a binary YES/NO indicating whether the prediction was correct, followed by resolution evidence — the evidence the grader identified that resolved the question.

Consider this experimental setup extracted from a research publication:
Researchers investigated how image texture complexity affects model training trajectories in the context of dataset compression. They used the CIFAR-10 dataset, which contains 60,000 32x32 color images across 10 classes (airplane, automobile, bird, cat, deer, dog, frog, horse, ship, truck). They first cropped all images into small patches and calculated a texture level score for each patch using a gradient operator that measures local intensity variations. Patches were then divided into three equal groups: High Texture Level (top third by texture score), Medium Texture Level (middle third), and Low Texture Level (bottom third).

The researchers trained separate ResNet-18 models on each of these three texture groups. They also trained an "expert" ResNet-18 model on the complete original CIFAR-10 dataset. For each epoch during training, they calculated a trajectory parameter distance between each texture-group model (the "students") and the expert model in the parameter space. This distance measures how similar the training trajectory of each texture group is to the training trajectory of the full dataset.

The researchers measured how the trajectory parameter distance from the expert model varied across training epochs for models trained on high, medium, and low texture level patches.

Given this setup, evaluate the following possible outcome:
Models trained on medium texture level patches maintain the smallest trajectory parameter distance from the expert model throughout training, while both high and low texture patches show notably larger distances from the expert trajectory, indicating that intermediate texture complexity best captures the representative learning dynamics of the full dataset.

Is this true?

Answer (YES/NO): NO